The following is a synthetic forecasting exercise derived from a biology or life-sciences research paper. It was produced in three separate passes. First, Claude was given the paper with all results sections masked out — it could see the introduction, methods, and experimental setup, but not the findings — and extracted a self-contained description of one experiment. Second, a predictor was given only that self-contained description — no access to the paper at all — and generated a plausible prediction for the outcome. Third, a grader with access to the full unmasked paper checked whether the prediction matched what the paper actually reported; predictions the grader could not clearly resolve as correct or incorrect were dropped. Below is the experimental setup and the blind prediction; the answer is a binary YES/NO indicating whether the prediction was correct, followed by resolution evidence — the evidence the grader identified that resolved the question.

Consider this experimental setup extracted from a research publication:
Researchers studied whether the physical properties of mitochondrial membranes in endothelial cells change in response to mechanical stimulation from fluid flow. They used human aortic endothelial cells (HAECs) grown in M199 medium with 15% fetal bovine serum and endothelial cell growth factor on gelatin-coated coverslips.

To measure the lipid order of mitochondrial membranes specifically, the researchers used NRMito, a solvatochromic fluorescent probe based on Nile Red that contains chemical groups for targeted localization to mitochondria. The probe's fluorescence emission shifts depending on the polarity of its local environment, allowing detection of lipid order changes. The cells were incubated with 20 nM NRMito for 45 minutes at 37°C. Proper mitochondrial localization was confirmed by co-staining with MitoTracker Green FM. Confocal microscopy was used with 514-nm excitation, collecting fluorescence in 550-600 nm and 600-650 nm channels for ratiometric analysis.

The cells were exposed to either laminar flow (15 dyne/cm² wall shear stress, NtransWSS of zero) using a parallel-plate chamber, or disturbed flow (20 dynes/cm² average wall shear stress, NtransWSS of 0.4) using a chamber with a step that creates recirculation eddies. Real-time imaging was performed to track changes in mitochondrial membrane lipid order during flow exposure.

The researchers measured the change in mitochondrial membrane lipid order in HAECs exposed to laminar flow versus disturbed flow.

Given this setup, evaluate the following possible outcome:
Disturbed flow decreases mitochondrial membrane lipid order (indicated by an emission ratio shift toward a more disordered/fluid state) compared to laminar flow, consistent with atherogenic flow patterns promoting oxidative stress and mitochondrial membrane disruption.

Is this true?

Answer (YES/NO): NO